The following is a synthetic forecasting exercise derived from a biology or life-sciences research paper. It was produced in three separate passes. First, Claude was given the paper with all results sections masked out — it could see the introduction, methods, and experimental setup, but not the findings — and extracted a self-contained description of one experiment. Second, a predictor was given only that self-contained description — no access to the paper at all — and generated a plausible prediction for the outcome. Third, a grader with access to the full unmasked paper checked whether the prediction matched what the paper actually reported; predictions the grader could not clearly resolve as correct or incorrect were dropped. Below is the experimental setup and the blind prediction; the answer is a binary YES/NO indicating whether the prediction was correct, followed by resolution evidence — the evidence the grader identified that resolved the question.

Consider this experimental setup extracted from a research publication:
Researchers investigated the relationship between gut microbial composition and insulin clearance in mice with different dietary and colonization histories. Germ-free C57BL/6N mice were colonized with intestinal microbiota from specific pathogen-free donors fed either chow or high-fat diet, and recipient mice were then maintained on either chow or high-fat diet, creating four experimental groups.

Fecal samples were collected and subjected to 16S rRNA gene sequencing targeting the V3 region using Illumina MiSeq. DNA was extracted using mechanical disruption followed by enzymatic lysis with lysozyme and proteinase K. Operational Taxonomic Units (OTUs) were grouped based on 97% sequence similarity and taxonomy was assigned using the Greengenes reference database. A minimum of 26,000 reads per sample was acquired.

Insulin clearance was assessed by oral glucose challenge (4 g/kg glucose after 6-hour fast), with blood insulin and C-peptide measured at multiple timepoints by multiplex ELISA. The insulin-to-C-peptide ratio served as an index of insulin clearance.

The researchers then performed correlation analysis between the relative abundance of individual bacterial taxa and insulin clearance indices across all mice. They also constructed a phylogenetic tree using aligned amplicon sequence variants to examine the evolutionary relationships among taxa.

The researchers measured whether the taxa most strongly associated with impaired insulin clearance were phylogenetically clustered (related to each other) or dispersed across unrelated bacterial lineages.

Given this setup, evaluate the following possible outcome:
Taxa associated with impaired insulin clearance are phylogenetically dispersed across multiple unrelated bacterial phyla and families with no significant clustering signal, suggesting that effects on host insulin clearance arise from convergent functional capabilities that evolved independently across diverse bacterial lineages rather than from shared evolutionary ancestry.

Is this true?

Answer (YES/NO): NO